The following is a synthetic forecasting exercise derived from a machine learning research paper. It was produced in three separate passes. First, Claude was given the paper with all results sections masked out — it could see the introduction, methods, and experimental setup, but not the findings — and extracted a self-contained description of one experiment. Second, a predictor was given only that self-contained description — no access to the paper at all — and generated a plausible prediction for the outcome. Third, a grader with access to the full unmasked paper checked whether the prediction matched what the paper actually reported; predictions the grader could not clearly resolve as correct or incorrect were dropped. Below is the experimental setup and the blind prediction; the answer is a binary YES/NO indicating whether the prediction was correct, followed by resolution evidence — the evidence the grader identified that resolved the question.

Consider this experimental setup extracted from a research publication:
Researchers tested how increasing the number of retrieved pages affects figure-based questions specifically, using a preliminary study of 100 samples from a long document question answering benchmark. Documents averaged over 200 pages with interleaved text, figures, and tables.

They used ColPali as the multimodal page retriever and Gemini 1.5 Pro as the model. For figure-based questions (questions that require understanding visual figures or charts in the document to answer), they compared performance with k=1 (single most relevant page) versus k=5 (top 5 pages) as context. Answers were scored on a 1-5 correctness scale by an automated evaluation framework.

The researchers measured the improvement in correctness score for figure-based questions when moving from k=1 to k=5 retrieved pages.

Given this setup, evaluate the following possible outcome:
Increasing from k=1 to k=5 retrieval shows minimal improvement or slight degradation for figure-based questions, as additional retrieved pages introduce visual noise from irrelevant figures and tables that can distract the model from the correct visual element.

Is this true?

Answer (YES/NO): NO